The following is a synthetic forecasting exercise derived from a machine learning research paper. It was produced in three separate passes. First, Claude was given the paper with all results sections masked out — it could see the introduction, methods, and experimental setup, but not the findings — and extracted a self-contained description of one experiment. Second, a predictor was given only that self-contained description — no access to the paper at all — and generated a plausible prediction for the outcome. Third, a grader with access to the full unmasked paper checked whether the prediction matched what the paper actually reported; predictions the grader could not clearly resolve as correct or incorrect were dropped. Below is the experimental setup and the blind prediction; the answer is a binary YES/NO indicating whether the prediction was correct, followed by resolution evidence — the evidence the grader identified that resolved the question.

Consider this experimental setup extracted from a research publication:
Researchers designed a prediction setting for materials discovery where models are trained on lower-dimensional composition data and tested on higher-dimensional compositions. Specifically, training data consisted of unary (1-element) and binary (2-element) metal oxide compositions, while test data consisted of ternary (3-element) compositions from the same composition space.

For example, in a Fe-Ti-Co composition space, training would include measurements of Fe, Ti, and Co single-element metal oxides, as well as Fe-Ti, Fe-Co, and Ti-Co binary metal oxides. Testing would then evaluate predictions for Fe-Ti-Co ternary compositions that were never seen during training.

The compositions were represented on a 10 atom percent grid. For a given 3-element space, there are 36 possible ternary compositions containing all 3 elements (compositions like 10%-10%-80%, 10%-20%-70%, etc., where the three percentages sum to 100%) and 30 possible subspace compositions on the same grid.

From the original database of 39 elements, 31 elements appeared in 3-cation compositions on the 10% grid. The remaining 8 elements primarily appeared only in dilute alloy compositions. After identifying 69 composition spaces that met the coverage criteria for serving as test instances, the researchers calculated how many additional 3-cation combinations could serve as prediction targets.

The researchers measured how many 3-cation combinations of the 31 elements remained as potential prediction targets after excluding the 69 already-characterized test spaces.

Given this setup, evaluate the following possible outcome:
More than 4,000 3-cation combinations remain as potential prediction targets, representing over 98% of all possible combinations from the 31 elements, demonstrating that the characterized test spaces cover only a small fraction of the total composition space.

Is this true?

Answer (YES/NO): YES